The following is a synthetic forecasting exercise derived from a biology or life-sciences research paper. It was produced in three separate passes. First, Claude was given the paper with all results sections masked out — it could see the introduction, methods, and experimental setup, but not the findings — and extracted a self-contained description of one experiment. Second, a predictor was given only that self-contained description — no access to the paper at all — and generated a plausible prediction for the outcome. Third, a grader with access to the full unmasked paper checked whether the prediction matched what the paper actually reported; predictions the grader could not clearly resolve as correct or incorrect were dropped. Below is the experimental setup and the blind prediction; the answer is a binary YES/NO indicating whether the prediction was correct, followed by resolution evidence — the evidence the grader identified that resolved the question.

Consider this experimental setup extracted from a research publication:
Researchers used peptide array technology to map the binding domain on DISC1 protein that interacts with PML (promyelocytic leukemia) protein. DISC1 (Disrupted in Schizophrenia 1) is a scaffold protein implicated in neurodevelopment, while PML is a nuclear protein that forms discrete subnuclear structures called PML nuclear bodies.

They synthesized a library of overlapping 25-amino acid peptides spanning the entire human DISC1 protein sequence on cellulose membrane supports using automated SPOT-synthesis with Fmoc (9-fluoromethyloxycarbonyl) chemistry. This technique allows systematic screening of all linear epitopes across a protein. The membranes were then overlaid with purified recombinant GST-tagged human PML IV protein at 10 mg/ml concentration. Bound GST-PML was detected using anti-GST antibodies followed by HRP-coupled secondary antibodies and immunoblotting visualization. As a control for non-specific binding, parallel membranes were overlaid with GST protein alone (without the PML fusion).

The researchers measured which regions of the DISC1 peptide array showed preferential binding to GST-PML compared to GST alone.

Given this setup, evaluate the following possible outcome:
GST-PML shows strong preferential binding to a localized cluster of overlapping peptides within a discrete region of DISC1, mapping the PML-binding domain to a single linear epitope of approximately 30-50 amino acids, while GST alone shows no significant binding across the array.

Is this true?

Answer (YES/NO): NO